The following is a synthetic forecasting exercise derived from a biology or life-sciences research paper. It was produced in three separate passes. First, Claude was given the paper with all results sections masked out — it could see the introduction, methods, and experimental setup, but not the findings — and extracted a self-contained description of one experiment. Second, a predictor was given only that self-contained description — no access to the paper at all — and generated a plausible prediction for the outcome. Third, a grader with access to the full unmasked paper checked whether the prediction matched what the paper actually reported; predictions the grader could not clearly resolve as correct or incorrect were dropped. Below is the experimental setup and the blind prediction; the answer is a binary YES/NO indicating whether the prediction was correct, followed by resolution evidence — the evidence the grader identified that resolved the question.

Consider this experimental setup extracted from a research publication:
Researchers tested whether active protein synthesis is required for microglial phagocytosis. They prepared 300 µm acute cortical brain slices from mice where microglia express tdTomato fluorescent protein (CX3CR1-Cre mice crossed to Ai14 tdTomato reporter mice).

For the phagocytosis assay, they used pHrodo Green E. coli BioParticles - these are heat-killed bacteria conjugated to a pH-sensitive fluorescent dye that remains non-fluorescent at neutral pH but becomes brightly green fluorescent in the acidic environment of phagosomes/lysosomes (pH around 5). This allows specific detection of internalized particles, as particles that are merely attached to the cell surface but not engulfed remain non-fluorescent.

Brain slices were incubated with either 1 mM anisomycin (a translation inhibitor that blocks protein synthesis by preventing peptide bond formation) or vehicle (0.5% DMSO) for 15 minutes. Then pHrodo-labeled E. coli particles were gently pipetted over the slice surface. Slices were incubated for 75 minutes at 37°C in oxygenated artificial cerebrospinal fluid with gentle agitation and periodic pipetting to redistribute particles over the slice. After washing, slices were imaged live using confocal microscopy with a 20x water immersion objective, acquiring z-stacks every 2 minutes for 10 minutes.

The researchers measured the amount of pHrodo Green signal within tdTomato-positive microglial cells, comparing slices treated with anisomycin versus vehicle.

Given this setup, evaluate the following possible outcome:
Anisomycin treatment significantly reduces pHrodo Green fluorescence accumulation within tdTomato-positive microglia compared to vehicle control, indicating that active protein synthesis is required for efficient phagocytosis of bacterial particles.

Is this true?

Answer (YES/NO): YES